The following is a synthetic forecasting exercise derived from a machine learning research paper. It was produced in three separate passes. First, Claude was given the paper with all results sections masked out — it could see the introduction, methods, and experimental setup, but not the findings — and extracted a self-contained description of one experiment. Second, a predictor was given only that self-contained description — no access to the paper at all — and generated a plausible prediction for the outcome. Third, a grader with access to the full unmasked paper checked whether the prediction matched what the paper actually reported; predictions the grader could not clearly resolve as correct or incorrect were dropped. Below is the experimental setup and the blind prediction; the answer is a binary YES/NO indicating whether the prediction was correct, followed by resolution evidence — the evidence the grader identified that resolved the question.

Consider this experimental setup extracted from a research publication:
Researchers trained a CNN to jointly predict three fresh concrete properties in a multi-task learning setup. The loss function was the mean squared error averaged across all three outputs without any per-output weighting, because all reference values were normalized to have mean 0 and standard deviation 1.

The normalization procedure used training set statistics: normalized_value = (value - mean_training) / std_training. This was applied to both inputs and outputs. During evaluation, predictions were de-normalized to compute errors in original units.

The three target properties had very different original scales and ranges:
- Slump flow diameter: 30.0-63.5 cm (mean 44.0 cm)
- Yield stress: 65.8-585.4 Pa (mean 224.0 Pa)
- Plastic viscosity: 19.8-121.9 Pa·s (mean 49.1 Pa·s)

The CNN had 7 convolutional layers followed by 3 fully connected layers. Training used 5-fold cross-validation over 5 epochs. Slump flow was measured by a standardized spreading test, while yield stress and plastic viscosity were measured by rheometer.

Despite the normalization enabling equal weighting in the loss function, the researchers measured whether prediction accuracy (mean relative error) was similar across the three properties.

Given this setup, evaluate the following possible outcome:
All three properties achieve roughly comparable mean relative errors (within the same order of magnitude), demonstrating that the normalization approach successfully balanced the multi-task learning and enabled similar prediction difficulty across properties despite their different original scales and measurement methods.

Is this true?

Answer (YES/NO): NO